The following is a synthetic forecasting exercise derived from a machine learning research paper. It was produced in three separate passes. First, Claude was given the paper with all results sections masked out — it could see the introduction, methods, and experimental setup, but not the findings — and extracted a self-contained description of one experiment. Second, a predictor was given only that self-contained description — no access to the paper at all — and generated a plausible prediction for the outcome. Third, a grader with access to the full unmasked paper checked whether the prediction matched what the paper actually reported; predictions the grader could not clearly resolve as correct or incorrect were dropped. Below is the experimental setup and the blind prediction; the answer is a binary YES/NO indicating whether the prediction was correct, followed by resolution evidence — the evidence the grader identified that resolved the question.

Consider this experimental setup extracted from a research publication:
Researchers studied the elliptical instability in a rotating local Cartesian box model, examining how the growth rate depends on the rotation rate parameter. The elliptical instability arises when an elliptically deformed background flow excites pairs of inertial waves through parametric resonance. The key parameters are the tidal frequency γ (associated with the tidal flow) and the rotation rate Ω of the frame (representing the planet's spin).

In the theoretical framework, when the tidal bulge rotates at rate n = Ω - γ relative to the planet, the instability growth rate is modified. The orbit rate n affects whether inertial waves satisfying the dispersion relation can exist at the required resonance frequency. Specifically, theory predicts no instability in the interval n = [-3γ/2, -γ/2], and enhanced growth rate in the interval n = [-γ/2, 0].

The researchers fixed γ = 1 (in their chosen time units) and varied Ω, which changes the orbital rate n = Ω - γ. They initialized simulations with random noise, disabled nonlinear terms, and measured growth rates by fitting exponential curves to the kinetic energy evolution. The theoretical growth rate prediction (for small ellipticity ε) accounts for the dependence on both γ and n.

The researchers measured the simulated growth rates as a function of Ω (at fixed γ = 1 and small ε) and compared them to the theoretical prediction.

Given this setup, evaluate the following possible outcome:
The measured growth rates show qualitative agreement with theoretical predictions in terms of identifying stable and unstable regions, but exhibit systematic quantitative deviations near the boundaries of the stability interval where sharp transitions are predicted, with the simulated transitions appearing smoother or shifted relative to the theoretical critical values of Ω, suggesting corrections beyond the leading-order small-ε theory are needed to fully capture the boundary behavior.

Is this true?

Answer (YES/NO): NO